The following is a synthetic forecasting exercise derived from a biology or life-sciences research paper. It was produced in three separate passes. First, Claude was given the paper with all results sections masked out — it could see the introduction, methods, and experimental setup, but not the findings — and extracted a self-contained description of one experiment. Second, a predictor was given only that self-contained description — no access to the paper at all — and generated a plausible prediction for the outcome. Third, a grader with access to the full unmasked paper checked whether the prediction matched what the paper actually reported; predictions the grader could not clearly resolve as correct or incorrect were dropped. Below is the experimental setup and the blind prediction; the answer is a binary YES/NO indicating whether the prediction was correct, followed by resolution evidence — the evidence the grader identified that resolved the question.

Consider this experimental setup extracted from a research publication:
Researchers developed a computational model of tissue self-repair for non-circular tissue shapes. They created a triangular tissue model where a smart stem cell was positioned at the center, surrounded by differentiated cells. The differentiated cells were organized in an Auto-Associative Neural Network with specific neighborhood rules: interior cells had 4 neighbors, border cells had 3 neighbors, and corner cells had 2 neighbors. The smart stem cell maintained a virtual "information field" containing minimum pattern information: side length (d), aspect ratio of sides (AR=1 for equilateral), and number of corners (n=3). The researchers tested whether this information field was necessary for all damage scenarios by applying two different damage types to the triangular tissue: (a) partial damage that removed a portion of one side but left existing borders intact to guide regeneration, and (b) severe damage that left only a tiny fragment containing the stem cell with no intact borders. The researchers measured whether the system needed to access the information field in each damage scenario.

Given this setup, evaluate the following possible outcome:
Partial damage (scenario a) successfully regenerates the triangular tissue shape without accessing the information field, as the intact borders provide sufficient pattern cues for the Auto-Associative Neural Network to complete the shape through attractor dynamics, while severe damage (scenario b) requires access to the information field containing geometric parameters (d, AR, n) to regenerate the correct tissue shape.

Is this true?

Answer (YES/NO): YES